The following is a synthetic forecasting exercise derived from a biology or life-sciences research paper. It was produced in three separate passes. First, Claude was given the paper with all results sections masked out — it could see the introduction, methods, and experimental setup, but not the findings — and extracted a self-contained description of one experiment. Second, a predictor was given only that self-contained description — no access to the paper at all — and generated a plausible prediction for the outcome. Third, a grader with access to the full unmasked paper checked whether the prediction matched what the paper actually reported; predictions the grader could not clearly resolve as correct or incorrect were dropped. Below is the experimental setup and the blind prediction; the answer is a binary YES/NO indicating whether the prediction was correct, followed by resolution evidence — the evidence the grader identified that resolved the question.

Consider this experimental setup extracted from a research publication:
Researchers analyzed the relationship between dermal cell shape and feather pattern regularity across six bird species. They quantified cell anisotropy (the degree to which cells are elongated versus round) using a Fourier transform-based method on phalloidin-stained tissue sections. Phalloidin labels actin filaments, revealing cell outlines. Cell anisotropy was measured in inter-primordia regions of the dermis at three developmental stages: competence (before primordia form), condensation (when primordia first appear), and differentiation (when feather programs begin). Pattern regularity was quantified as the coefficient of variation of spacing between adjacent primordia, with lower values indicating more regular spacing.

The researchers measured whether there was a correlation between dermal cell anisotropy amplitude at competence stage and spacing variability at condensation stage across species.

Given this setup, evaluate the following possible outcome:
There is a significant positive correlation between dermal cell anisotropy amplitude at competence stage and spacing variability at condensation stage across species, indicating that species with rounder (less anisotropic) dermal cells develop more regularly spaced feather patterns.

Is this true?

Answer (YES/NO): NO